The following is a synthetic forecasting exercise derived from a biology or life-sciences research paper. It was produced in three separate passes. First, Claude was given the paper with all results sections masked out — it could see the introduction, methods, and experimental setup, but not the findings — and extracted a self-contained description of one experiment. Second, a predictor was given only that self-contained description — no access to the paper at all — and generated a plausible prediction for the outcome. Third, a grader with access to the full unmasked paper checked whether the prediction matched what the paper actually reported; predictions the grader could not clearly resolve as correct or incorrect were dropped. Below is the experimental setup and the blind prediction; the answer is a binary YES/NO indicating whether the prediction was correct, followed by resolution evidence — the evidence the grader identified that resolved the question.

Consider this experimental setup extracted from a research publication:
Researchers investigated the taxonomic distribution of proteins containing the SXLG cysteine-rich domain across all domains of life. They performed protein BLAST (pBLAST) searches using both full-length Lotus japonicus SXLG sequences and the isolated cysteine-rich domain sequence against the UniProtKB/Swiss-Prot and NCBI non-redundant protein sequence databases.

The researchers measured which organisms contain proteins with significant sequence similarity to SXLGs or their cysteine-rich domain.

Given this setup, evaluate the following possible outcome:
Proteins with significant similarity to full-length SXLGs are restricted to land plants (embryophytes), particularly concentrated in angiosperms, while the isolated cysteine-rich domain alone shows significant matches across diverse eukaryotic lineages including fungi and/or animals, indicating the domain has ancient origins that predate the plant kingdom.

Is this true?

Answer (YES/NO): NO